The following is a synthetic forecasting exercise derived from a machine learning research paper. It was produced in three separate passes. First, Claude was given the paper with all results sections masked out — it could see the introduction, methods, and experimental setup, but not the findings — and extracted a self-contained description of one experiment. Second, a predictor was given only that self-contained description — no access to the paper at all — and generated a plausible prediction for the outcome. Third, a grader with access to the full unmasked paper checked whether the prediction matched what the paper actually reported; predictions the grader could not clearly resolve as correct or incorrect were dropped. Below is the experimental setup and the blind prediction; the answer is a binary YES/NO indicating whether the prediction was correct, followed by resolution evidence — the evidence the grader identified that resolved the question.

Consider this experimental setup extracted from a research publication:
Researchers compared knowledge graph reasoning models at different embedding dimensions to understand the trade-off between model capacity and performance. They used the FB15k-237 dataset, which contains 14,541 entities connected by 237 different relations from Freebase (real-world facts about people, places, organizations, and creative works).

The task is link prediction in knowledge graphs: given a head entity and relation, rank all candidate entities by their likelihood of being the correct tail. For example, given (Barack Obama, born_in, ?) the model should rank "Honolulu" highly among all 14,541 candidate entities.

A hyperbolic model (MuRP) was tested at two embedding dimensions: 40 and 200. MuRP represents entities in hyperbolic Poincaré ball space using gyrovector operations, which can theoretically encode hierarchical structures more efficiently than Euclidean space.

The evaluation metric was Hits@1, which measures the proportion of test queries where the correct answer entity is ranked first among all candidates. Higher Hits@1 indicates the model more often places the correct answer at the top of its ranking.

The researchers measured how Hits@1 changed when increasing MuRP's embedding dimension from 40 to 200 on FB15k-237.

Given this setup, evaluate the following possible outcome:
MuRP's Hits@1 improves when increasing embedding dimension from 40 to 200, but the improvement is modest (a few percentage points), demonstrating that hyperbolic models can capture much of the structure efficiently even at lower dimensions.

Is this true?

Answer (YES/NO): YES